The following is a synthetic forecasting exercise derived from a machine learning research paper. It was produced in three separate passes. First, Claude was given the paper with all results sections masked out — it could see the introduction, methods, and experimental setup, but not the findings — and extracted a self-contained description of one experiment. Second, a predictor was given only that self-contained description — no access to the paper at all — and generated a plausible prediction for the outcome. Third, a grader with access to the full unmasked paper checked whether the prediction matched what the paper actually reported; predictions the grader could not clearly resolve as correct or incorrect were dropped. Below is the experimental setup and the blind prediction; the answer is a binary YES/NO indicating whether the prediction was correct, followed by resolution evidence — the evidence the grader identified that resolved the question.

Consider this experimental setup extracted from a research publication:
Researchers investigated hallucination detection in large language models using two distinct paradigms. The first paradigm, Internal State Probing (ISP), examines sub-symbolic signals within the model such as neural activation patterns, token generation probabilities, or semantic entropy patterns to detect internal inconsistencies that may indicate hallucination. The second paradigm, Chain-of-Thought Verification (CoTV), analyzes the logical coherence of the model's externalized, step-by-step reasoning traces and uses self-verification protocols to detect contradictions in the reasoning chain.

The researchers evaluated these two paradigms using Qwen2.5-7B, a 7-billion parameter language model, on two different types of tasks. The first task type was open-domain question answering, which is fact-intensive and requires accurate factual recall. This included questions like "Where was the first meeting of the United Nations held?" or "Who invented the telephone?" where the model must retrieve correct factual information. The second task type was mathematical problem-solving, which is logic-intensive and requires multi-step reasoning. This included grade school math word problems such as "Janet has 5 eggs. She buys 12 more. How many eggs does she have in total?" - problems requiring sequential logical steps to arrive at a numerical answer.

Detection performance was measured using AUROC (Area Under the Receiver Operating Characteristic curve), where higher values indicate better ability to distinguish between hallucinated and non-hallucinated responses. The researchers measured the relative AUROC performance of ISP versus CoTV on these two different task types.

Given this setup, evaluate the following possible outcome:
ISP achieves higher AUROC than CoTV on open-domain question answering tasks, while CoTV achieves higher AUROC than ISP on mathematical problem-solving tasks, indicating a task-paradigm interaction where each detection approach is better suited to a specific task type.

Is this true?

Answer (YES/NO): YES